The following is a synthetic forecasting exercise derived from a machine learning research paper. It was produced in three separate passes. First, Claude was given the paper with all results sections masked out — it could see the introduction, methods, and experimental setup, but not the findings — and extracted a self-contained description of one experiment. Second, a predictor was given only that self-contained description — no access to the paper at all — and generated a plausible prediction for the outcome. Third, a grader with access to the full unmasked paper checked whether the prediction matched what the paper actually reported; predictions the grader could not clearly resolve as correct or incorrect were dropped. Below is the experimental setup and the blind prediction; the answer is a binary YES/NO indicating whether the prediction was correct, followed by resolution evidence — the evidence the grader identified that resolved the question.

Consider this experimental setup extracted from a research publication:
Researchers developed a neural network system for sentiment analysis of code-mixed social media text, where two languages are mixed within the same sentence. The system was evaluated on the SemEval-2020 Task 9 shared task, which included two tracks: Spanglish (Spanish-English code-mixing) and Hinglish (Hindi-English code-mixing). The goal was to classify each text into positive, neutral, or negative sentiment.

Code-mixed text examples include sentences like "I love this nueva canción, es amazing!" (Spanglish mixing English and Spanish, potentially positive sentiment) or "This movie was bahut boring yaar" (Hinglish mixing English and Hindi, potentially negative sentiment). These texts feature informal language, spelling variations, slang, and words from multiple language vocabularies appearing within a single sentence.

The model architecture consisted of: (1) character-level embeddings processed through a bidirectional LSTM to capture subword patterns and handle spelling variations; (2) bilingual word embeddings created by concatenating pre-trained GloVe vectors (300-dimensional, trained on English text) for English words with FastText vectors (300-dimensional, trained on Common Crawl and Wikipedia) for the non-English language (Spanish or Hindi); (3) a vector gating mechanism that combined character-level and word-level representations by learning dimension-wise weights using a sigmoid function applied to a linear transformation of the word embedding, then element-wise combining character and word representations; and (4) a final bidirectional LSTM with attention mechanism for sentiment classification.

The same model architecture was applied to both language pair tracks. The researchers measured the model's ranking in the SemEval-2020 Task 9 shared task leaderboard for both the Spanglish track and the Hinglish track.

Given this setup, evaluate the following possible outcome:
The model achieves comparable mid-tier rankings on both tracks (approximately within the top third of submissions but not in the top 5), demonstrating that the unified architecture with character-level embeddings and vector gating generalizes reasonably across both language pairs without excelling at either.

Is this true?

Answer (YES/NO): NO